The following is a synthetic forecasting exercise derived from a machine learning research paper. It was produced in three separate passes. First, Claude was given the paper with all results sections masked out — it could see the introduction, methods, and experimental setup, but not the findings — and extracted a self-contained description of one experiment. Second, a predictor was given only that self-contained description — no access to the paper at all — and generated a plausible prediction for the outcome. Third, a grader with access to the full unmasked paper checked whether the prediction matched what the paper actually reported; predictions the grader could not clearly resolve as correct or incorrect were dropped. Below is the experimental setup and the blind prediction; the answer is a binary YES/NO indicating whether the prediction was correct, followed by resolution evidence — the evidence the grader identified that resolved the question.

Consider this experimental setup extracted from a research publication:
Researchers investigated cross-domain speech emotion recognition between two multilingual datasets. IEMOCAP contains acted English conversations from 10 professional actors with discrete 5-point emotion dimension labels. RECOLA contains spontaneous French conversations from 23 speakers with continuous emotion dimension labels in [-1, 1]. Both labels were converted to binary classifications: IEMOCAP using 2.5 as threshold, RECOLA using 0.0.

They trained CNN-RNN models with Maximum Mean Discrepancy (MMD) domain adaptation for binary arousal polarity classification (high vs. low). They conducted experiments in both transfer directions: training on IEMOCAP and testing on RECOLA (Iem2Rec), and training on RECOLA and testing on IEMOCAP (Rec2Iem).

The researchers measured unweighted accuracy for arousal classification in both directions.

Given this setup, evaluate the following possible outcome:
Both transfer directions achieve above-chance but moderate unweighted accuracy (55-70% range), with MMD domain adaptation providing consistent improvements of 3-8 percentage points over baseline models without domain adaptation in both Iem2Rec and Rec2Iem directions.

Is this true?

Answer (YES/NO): NO